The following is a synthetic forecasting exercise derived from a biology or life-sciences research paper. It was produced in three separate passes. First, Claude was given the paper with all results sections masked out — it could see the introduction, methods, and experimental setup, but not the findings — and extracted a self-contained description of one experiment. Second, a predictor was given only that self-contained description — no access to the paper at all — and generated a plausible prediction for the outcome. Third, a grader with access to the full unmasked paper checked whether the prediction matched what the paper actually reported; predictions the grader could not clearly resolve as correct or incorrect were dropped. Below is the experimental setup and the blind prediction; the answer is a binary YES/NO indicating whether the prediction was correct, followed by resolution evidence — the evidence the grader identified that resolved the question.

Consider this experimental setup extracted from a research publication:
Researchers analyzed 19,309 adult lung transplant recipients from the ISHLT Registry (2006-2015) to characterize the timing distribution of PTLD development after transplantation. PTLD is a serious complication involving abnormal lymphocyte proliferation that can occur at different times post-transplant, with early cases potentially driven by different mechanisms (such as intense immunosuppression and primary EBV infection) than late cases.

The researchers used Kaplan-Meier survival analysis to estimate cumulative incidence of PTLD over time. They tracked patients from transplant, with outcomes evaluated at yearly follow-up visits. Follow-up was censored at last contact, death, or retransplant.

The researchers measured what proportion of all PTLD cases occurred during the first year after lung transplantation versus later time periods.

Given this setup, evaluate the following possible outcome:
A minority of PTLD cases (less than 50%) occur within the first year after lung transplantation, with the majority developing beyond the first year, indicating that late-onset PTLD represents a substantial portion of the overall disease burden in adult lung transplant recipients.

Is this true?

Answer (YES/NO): YES